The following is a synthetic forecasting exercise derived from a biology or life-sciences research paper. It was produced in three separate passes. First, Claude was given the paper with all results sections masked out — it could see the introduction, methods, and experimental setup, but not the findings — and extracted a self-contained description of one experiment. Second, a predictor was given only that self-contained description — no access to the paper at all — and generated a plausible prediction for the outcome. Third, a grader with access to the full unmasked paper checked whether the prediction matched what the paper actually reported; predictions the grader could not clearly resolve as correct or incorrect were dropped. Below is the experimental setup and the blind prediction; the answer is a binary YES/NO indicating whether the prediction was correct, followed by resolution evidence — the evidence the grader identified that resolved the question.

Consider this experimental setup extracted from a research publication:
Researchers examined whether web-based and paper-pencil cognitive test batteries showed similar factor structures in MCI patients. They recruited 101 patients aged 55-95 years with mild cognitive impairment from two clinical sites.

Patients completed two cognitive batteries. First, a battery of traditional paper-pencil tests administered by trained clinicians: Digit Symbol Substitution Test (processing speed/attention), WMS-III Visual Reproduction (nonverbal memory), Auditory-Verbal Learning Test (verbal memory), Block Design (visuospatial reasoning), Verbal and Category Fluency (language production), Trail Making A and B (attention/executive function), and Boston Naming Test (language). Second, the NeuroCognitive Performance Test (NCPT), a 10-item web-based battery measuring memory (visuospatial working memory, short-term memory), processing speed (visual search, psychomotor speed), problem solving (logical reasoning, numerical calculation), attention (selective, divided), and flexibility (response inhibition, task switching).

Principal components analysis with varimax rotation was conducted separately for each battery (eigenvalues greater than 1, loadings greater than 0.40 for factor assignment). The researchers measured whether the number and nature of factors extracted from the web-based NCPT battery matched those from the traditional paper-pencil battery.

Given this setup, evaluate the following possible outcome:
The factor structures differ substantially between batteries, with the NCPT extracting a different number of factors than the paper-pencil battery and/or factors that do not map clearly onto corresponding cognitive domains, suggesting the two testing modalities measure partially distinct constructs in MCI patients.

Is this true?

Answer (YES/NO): NO